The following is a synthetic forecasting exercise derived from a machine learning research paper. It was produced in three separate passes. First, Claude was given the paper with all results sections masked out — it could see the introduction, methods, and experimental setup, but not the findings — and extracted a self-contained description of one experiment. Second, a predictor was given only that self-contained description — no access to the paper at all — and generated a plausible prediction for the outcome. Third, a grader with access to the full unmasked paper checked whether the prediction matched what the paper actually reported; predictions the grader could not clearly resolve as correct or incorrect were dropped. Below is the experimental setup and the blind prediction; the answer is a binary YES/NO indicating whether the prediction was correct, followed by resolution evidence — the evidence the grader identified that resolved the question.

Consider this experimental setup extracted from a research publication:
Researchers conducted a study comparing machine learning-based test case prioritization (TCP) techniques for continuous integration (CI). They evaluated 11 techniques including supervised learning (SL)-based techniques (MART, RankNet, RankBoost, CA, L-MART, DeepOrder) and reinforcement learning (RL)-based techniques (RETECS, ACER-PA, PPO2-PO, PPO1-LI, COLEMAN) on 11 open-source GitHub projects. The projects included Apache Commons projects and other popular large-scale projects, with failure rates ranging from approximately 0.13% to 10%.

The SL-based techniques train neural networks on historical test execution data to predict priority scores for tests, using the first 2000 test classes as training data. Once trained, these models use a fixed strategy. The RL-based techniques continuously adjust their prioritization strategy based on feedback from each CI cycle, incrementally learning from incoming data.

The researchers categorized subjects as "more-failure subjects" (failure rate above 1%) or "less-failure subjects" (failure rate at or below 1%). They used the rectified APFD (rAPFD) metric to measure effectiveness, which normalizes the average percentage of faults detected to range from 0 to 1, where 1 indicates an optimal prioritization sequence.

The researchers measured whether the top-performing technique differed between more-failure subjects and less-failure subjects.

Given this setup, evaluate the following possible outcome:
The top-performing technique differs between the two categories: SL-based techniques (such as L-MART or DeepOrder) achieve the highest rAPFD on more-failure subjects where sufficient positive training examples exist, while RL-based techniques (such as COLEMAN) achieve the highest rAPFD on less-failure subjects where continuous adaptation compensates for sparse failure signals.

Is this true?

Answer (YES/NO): NO